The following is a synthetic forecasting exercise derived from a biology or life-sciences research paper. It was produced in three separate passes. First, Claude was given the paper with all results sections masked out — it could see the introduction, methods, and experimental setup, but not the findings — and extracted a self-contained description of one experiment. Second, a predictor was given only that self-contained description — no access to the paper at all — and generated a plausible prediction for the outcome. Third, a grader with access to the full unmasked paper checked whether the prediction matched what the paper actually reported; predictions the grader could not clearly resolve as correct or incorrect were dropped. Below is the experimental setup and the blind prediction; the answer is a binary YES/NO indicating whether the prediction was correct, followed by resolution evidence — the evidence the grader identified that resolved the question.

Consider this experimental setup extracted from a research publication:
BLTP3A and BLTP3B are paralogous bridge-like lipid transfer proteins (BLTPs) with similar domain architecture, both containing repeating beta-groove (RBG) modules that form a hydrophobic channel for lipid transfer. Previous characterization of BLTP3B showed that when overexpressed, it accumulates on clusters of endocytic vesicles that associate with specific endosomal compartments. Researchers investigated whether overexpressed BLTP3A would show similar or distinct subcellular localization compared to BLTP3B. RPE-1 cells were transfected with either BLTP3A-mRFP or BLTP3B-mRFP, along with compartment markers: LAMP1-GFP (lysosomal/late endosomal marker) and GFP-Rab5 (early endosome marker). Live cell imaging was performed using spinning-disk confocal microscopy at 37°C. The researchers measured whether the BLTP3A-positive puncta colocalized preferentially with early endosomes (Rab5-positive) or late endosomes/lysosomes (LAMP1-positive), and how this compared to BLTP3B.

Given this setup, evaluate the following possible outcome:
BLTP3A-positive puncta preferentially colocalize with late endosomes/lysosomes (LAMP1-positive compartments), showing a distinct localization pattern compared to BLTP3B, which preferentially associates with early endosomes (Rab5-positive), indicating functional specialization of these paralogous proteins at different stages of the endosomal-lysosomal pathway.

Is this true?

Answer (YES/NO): YES